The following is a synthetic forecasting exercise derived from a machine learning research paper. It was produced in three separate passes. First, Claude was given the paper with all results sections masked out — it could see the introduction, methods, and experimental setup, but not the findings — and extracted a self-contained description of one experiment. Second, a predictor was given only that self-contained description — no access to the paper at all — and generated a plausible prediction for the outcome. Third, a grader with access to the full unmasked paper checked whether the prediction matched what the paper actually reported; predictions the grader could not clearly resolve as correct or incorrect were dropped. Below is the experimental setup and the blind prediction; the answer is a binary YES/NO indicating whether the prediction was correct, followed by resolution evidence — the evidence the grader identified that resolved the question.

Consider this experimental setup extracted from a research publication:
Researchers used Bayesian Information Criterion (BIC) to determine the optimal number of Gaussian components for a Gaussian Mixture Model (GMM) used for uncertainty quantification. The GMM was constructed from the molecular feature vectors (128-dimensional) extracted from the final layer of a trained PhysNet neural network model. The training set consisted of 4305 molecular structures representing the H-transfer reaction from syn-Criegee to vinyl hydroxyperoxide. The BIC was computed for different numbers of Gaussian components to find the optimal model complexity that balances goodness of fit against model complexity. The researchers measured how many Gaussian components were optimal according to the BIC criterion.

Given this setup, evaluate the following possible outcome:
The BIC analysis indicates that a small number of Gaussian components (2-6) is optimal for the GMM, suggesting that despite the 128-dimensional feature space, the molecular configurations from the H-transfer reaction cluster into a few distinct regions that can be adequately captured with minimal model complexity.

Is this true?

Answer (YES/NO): NO